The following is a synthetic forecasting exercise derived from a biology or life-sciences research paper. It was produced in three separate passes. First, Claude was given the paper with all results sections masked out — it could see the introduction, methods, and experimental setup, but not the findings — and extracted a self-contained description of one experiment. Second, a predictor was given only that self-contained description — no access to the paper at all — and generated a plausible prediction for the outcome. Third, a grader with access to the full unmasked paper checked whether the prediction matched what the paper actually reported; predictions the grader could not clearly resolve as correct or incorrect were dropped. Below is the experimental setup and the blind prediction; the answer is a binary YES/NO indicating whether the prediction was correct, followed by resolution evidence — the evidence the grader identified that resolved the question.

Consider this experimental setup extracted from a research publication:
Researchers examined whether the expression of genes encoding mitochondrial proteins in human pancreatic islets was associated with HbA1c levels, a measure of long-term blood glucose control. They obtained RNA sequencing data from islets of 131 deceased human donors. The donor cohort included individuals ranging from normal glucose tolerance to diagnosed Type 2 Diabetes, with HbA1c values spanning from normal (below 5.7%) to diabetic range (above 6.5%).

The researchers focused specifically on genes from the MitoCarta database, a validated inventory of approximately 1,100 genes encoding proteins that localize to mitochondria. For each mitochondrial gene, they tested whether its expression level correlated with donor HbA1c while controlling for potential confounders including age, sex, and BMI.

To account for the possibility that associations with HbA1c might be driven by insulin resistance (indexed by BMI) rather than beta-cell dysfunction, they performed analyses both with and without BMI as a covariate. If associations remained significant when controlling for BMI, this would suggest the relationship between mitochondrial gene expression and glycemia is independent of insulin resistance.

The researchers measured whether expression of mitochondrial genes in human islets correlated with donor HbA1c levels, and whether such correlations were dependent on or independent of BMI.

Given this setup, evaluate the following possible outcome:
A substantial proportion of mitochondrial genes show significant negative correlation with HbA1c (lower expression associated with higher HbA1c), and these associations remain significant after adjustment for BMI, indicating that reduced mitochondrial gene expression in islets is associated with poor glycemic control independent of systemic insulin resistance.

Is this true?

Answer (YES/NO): YES